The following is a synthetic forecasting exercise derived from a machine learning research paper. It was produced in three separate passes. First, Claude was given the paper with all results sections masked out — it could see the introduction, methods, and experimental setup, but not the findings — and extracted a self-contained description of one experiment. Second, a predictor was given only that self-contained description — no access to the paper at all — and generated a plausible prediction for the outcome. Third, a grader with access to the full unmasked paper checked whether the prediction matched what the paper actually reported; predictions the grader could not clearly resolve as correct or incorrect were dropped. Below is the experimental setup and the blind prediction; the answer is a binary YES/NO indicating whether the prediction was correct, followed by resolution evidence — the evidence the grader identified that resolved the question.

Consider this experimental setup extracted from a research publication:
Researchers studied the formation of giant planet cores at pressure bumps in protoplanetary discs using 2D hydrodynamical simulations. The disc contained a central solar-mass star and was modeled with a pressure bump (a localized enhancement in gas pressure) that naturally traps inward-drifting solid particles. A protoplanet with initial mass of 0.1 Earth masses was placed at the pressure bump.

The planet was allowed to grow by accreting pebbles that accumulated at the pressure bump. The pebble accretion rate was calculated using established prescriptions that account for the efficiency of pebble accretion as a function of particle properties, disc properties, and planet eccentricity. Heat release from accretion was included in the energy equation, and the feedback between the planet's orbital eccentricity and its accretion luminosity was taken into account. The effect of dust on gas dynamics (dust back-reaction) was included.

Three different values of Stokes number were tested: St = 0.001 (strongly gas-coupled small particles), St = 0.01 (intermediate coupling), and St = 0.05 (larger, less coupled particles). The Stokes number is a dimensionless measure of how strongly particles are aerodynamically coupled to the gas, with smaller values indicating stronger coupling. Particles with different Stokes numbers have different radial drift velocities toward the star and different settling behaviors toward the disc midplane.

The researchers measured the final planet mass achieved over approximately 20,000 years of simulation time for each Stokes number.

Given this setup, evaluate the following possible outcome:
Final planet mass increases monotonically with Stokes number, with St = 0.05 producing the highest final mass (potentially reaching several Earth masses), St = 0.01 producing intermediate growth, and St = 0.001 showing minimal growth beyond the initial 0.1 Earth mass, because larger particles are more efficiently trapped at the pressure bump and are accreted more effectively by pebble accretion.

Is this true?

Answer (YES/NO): NO